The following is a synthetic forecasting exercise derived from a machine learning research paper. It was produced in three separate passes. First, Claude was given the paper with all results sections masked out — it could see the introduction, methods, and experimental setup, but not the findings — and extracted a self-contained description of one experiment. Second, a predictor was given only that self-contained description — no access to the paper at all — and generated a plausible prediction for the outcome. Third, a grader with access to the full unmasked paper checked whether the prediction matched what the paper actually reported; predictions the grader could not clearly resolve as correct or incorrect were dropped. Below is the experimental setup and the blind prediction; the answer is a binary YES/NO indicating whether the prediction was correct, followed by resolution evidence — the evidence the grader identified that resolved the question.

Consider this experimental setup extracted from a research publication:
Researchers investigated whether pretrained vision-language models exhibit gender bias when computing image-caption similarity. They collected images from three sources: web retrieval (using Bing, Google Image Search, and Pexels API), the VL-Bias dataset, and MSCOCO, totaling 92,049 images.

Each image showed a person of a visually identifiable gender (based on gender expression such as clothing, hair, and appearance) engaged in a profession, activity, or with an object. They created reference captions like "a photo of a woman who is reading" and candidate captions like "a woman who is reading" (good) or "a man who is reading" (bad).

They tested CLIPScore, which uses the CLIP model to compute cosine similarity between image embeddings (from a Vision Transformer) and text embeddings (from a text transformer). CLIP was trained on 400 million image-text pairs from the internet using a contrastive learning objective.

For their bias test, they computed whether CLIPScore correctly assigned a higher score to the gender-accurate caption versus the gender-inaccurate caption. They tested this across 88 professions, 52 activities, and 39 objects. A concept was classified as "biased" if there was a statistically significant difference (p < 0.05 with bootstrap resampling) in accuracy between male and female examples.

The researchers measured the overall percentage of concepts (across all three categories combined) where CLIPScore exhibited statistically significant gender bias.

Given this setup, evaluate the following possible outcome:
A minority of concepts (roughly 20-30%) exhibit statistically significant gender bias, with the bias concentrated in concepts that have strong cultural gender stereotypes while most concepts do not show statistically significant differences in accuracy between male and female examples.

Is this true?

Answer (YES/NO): NO